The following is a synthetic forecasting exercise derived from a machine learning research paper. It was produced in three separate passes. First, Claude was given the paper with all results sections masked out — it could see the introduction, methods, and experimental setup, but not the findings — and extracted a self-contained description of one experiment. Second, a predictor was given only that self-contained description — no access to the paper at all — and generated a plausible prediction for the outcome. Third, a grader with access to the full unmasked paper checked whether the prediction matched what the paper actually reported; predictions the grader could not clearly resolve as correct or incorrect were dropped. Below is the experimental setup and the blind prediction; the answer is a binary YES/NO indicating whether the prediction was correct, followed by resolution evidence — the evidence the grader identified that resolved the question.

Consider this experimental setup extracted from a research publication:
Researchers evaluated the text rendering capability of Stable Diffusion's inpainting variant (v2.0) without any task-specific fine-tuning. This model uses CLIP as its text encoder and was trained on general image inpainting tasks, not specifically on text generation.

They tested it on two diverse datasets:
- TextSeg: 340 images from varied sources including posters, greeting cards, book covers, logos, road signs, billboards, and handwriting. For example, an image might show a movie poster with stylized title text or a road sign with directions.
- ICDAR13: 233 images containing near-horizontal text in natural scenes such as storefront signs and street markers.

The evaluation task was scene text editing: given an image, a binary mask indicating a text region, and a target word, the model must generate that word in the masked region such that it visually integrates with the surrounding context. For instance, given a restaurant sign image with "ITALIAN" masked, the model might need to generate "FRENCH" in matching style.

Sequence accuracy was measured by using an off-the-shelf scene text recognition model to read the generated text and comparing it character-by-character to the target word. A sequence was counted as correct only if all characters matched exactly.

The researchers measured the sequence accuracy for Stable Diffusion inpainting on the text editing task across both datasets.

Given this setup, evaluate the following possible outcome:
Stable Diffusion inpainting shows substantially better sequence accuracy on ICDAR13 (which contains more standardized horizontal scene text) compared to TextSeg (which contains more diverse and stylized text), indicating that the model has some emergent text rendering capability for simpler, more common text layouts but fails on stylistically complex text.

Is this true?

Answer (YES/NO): NO